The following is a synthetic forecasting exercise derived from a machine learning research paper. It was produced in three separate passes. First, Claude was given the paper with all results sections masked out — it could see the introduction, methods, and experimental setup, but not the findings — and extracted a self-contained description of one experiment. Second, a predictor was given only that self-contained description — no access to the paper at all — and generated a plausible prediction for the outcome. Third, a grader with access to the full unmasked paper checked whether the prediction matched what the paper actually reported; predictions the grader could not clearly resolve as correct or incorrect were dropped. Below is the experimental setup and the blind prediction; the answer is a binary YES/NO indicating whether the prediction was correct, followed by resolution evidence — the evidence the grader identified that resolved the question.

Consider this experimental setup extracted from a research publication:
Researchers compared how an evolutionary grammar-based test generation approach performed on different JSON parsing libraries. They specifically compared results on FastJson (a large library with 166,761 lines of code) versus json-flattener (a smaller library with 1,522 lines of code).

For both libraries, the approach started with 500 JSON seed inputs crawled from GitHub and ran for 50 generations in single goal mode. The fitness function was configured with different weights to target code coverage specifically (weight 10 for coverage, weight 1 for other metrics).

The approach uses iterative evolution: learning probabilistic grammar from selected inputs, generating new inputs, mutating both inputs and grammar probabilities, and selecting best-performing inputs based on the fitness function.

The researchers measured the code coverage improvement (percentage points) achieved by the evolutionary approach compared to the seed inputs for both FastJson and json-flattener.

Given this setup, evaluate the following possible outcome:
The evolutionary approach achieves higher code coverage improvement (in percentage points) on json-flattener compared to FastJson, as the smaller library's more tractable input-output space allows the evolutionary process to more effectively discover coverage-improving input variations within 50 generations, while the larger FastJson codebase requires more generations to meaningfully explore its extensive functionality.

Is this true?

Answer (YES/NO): YES